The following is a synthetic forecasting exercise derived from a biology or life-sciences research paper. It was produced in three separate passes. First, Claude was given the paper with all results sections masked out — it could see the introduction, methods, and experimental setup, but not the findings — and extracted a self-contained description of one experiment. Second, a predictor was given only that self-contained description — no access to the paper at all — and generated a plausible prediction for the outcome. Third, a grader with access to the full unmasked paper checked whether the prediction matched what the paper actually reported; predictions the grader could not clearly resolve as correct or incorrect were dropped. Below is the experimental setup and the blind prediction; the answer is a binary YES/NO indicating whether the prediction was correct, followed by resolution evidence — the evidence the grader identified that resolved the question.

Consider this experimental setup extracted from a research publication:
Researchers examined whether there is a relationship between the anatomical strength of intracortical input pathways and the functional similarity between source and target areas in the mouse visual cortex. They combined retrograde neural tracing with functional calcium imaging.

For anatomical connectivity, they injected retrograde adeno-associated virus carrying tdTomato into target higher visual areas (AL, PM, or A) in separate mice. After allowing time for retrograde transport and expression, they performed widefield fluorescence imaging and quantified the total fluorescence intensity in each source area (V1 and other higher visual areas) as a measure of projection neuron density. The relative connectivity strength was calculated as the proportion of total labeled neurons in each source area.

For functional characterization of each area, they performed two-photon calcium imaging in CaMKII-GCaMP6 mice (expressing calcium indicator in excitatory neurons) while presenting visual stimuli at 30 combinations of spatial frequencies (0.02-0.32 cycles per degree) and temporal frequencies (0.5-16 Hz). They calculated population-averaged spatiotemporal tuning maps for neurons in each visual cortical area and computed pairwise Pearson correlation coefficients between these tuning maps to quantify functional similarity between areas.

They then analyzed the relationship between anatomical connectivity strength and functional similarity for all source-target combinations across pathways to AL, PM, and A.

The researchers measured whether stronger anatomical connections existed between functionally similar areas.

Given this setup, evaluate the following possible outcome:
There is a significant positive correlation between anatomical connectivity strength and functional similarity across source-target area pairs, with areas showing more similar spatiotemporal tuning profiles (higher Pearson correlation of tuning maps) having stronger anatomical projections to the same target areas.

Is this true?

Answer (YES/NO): YES